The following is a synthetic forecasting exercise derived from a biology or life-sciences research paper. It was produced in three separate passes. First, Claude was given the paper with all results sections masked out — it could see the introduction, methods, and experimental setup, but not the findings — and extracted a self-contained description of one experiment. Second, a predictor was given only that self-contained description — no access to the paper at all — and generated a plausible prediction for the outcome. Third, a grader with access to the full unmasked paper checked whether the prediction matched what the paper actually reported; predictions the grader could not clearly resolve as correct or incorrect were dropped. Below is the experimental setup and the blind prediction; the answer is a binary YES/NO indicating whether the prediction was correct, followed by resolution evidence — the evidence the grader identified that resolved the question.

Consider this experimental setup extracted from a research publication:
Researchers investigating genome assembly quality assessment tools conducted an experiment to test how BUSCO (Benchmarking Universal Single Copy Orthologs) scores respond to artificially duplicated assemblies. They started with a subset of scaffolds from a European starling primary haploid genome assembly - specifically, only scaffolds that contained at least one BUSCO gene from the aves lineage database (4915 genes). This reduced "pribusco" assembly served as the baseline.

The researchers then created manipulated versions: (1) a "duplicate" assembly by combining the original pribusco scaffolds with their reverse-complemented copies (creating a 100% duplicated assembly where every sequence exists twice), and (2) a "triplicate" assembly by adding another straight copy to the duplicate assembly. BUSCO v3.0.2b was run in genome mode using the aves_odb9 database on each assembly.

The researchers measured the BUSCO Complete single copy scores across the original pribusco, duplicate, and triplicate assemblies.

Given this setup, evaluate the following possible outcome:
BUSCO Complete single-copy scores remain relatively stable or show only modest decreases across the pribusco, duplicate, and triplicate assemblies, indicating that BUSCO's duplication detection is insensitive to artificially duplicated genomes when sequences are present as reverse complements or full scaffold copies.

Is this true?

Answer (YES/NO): NO